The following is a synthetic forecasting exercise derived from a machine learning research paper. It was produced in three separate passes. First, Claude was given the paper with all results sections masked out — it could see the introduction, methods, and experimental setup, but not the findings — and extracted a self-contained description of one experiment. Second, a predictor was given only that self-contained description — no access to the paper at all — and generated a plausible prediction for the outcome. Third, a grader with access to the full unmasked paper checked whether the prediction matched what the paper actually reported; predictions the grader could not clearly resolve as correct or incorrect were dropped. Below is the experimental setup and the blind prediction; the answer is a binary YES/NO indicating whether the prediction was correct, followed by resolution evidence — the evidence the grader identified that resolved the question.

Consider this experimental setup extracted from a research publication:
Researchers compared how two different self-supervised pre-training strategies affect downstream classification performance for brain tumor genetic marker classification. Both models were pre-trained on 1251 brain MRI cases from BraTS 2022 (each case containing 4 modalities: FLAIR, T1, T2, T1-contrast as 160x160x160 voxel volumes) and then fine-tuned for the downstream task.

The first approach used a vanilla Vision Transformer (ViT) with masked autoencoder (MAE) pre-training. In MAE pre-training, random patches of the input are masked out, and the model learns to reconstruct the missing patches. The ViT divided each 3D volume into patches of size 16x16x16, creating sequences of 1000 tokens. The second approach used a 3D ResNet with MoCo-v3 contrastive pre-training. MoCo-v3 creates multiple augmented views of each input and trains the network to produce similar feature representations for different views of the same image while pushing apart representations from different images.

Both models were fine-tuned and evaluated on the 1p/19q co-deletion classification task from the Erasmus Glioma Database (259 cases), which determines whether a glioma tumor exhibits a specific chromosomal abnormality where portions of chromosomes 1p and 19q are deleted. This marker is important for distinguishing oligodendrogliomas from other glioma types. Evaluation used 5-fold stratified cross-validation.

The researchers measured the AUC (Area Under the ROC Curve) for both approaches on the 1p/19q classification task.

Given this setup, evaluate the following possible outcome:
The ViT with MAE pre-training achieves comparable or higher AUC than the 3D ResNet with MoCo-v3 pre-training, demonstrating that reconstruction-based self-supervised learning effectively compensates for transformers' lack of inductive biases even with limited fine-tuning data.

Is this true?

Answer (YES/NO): YES